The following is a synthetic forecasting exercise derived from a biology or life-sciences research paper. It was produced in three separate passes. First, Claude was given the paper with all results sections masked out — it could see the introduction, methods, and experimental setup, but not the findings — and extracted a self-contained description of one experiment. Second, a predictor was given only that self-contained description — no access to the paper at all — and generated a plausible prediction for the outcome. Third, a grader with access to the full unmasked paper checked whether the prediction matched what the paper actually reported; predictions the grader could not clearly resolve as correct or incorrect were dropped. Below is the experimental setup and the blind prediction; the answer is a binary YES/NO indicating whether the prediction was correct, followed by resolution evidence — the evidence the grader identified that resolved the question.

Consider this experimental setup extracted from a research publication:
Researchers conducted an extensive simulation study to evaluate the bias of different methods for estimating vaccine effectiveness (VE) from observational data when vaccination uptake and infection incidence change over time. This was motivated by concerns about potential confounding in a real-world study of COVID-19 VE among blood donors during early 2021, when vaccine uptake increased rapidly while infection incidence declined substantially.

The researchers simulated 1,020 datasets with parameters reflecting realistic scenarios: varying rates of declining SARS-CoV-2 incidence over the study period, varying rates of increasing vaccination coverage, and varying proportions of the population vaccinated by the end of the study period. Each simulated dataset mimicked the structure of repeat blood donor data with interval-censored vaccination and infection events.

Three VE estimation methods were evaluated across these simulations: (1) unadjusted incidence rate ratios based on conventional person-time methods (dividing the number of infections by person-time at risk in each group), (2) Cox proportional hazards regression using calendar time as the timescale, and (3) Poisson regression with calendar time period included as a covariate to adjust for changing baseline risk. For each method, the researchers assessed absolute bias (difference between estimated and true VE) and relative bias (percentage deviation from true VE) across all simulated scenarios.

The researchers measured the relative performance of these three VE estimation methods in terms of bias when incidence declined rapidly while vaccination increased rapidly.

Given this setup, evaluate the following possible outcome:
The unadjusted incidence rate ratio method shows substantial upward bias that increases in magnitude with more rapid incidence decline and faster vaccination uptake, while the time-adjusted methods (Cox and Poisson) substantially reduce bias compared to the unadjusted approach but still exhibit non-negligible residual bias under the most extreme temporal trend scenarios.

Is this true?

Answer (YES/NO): NO